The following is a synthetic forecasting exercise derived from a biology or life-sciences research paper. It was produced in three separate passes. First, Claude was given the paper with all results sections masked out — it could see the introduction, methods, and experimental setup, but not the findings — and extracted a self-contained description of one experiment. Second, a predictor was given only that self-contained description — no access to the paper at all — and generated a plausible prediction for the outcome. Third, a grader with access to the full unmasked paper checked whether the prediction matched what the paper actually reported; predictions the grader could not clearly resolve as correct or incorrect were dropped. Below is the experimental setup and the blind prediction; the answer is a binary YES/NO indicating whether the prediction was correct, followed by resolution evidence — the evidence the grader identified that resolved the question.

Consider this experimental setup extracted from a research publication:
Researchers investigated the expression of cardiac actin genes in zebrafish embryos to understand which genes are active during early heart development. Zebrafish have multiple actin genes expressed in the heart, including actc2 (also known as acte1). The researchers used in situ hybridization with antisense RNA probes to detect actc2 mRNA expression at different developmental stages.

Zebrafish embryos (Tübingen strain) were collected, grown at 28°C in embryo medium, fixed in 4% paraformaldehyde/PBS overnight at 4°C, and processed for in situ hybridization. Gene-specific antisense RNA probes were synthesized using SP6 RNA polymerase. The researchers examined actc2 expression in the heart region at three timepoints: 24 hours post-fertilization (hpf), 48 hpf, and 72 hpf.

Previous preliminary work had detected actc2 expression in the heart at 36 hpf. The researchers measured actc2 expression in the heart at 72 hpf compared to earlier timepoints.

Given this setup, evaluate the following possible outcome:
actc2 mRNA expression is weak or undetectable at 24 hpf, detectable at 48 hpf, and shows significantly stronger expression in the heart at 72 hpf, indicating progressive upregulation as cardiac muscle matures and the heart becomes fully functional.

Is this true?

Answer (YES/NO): NO